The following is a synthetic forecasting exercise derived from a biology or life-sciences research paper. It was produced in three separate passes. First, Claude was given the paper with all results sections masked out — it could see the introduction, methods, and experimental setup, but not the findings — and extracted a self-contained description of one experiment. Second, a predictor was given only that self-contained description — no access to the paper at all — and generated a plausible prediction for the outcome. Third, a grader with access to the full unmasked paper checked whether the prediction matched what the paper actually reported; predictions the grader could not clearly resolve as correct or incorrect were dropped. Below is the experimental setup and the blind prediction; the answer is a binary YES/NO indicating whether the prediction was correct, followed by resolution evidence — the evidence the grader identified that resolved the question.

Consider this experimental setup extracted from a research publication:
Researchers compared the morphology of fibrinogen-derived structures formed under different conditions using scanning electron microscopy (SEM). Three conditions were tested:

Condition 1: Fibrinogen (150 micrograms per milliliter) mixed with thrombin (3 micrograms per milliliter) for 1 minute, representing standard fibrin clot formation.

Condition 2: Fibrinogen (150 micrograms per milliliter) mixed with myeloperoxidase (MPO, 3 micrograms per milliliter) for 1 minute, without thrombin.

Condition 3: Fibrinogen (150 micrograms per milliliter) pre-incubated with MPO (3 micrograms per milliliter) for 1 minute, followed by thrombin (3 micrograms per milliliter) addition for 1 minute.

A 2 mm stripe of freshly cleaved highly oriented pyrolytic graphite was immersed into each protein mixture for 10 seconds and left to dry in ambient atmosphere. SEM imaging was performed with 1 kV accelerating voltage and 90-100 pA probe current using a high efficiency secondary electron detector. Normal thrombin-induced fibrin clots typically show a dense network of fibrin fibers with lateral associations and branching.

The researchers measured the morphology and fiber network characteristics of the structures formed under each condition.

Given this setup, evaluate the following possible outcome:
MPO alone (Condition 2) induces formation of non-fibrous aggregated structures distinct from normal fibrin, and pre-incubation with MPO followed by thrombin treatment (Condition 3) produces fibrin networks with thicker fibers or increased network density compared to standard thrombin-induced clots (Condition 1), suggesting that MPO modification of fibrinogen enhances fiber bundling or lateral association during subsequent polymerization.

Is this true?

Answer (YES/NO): NO